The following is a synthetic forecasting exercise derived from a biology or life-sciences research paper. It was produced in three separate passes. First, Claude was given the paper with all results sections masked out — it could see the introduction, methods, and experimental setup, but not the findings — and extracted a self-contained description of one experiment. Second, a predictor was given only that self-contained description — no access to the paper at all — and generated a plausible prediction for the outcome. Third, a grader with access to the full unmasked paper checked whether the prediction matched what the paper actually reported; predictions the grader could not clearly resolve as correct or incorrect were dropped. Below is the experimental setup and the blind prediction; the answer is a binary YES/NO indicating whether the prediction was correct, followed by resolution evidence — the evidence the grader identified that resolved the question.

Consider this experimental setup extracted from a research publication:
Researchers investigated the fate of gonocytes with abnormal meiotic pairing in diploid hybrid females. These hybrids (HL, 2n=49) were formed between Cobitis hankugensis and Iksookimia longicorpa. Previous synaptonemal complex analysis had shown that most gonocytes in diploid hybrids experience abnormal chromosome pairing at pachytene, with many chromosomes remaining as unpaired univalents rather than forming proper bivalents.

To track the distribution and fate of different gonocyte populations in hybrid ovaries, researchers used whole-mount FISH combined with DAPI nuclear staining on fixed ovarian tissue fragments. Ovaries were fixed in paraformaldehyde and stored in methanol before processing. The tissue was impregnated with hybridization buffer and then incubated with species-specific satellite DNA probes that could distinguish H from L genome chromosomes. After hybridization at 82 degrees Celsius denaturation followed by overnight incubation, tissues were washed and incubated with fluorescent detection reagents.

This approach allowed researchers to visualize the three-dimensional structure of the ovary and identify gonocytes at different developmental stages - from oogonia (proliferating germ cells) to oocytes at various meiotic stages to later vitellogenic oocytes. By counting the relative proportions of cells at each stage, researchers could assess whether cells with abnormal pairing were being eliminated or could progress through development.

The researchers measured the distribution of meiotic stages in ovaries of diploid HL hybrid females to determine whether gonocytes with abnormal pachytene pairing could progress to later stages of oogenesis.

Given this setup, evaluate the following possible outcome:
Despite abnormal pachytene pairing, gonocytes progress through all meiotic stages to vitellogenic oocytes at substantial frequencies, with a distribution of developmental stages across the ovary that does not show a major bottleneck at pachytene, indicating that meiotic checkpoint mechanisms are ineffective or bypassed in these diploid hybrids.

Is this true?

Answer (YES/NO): NO